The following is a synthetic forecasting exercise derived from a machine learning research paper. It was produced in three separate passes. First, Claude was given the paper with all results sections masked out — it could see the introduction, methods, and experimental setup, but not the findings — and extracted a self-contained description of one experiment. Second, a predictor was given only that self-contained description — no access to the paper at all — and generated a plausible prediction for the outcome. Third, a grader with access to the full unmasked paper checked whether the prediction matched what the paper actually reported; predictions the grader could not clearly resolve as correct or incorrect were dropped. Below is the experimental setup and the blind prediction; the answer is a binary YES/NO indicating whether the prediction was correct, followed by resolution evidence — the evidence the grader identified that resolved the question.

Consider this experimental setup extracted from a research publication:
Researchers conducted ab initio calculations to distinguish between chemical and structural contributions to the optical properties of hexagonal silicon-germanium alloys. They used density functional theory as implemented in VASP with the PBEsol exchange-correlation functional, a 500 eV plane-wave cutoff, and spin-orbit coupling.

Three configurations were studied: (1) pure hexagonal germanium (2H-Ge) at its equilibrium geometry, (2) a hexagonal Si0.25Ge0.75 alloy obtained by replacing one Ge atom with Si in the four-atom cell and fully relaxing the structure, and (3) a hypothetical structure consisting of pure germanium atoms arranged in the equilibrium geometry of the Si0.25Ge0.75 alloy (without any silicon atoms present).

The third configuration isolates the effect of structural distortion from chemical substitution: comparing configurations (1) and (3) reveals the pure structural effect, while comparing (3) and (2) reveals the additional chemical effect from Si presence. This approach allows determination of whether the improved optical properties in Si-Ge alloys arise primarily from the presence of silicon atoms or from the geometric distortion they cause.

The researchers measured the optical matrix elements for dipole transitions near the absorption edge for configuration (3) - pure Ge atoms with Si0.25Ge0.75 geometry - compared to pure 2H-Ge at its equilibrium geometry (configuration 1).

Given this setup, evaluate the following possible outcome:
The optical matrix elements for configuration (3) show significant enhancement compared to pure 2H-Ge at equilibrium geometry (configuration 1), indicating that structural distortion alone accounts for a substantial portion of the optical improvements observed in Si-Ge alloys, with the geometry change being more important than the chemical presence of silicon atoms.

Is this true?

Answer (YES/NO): NO